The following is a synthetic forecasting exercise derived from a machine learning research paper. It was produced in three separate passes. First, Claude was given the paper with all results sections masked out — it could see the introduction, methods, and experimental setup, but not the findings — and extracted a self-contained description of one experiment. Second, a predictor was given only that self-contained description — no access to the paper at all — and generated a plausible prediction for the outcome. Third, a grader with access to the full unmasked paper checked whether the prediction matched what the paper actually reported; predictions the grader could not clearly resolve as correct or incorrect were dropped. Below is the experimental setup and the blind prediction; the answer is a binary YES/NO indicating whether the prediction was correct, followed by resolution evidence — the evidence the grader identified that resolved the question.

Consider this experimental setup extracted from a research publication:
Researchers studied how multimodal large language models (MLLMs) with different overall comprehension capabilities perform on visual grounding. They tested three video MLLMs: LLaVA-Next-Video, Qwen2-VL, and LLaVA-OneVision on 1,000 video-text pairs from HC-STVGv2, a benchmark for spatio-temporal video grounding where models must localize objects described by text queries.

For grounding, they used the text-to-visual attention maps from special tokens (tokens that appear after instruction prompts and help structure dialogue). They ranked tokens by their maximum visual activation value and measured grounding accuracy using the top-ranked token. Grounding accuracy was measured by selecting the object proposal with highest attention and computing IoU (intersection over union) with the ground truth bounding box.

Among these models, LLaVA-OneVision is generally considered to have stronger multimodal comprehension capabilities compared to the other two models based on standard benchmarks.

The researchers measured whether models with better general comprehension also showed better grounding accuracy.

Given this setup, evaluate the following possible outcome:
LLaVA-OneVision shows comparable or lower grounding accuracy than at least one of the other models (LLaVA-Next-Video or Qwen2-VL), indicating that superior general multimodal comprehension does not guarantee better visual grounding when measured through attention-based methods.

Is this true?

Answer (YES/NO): NO